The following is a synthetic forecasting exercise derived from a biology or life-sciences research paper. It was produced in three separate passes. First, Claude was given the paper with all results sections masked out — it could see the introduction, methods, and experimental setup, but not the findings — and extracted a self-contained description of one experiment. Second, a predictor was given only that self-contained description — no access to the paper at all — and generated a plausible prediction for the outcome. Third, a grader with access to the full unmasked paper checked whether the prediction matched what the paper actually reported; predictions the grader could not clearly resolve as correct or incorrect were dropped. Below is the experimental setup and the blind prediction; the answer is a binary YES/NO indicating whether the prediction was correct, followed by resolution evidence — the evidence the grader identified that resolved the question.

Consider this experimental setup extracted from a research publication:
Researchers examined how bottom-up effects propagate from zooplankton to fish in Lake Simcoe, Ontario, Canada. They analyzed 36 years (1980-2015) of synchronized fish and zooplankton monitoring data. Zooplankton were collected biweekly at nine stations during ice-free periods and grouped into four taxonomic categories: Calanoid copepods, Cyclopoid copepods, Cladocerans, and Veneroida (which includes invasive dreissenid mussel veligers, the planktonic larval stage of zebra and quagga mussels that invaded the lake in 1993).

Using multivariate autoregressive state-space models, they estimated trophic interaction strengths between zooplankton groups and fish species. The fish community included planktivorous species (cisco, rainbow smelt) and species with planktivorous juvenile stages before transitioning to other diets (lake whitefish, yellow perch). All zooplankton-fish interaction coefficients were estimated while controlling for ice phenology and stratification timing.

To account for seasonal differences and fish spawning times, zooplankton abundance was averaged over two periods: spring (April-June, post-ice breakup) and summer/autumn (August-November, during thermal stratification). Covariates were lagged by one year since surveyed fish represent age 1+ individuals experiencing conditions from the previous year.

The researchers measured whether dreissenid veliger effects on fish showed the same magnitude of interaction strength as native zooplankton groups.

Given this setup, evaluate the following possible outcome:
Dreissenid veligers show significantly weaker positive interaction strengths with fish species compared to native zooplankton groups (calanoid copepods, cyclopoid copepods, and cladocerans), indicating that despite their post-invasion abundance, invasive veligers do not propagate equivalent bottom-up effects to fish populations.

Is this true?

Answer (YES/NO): NO